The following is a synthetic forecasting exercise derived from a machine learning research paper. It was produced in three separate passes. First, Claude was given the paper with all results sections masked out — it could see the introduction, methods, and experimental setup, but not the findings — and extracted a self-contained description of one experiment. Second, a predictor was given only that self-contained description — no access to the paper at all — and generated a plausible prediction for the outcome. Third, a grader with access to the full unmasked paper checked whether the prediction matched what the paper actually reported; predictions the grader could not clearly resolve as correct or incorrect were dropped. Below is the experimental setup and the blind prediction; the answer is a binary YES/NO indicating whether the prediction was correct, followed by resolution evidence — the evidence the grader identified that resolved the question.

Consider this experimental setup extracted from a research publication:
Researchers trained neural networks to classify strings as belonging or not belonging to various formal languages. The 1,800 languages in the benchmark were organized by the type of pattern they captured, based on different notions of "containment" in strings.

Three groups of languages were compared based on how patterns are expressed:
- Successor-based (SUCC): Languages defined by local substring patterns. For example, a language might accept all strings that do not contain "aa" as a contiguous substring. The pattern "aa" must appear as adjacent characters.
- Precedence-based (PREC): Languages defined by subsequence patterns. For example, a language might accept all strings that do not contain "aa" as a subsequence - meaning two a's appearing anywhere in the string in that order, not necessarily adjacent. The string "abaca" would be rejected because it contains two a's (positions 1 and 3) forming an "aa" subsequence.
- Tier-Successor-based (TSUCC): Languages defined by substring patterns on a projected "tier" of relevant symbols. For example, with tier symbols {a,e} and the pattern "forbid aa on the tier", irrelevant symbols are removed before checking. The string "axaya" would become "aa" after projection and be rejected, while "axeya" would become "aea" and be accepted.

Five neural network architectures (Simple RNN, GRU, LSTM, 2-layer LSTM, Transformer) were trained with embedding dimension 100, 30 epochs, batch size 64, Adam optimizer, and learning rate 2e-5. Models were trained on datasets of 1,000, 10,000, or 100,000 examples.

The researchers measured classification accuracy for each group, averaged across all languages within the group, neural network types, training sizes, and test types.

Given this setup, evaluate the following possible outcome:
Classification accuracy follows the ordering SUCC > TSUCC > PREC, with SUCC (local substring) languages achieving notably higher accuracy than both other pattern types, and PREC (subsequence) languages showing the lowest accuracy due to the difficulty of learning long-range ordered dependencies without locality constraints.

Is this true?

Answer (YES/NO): NO